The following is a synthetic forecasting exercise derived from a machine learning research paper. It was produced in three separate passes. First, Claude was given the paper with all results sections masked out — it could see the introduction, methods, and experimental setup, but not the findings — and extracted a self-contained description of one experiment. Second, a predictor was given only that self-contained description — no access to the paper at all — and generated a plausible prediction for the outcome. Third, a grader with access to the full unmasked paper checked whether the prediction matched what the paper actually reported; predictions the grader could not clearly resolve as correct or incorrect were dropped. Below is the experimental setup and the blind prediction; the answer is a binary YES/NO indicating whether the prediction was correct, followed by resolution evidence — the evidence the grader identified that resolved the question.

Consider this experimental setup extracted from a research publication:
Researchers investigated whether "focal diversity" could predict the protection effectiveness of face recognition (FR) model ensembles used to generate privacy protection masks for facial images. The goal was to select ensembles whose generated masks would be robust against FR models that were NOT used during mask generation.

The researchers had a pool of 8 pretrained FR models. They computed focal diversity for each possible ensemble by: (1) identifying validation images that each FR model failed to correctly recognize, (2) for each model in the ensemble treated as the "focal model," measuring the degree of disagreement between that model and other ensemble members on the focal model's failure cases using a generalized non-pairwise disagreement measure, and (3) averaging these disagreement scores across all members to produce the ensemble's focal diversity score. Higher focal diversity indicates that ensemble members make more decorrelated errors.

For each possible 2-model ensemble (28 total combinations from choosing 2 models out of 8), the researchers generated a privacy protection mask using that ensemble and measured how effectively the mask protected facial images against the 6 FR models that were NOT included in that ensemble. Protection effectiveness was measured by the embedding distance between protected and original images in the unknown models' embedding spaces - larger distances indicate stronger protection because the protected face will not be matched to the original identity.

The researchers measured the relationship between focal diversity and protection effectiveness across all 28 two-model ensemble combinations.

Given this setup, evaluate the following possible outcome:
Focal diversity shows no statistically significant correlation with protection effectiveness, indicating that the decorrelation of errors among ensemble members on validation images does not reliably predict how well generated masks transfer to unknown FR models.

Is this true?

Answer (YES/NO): NO